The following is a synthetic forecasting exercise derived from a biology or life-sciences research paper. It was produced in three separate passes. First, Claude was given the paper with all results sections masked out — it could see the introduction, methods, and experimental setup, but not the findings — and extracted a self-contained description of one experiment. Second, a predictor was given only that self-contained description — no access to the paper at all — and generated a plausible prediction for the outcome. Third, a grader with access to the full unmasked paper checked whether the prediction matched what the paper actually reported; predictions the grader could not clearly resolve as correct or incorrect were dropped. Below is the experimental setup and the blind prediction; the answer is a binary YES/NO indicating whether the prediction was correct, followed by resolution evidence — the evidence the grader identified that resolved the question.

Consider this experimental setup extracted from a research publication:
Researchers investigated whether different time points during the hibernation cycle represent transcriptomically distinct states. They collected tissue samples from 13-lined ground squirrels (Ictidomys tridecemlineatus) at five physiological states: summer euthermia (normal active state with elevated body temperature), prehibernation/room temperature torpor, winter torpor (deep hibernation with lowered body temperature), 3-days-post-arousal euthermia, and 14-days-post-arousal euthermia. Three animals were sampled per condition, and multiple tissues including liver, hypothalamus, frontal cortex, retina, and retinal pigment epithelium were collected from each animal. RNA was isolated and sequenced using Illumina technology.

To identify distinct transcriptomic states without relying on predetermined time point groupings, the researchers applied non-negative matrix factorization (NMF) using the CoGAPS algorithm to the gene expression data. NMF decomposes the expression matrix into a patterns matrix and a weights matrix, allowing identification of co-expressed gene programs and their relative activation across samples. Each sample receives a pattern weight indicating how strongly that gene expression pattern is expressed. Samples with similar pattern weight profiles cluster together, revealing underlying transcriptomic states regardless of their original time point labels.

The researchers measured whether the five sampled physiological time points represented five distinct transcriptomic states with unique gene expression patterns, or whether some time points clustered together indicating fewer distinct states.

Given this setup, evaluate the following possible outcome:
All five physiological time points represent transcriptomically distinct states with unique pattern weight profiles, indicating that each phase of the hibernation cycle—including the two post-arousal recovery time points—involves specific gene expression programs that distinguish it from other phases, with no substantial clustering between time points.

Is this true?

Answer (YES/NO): NO